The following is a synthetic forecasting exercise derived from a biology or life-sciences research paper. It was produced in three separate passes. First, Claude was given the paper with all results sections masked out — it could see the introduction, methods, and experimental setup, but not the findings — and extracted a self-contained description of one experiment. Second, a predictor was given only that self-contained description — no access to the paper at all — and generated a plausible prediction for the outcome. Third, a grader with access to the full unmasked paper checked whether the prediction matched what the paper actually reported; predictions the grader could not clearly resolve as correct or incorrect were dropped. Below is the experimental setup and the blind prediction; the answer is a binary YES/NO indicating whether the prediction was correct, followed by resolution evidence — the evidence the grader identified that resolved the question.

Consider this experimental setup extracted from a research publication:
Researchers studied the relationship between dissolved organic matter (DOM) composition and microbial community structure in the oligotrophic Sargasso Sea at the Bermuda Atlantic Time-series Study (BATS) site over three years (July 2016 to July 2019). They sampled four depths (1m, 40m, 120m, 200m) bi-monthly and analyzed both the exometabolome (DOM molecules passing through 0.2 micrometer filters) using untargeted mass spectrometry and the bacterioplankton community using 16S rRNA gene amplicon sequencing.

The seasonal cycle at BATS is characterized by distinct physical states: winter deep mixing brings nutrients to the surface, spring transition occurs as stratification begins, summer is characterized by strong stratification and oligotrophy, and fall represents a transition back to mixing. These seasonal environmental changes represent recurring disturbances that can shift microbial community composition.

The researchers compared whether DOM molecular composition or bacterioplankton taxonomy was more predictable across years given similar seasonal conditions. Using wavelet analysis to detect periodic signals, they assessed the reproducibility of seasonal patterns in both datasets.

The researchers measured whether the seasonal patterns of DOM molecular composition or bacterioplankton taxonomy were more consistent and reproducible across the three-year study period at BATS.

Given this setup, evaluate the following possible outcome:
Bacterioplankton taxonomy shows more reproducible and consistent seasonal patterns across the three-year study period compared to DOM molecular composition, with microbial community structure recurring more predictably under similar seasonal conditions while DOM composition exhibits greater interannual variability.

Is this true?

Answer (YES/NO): NO